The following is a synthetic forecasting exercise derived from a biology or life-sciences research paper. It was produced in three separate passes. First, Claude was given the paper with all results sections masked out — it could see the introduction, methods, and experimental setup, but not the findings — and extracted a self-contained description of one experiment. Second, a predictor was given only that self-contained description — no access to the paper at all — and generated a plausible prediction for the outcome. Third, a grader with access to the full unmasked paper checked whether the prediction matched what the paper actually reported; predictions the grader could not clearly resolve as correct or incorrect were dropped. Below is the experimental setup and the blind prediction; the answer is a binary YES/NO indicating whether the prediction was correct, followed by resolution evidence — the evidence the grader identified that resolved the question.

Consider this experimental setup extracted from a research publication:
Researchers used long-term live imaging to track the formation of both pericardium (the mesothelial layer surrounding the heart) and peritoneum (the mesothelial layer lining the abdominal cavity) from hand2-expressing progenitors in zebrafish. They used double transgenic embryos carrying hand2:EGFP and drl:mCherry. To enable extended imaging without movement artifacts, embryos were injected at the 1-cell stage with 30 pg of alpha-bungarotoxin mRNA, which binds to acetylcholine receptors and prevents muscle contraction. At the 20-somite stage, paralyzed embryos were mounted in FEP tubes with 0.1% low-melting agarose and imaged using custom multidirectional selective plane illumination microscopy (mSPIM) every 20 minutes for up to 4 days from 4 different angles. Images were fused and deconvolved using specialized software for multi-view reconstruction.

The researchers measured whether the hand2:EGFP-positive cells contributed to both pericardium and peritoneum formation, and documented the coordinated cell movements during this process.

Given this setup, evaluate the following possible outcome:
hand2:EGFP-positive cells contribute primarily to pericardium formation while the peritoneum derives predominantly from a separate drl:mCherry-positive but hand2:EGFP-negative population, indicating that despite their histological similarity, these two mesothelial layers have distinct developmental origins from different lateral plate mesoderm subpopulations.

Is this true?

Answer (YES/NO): NO